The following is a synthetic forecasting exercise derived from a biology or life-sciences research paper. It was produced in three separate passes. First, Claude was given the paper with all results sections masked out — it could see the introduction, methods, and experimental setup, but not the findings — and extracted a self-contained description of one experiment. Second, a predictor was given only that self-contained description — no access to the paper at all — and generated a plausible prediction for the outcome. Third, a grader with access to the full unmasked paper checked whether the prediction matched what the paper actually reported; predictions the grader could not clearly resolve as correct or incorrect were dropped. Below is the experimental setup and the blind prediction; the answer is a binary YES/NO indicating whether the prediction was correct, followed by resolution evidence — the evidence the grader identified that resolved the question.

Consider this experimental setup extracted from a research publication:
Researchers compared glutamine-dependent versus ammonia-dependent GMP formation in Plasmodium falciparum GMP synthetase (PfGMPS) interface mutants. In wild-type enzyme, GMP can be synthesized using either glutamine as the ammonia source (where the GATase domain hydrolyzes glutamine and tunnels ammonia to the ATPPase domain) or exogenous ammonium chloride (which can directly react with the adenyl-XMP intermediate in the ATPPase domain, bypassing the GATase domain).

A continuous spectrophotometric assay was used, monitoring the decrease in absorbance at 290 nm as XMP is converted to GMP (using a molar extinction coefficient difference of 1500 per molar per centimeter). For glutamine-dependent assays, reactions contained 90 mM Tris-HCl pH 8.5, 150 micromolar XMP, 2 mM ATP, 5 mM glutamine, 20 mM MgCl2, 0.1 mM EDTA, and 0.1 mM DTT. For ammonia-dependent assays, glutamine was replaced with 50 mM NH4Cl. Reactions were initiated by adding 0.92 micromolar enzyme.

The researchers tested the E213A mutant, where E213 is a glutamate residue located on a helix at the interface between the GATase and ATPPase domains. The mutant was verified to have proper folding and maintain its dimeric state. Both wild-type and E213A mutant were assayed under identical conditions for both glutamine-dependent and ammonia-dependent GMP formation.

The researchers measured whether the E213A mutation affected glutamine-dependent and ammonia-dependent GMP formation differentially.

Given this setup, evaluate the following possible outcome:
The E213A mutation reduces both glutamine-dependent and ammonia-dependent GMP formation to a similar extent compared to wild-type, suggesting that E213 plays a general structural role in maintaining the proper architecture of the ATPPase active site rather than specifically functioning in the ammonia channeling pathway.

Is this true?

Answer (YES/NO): NO